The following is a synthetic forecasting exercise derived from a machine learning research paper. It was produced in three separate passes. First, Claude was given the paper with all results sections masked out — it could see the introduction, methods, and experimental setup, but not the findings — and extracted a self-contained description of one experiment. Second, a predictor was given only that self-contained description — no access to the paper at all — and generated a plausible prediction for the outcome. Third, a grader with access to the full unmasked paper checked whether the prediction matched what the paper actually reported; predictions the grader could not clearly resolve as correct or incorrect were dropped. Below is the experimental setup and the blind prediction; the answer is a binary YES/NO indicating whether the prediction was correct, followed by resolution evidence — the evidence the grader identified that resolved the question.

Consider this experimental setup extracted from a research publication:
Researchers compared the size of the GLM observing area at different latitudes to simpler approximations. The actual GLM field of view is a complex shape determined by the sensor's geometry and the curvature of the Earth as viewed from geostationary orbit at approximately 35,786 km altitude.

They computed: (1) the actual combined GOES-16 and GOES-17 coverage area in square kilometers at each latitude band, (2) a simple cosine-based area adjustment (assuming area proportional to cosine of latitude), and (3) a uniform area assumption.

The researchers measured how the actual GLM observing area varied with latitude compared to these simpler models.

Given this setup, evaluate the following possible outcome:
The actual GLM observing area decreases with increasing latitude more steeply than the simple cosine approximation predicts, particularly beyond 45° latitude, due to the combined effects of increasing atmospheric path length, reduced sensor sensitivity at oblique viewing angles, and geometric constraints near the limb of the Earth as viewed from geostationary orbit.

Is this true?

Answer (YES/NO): NO